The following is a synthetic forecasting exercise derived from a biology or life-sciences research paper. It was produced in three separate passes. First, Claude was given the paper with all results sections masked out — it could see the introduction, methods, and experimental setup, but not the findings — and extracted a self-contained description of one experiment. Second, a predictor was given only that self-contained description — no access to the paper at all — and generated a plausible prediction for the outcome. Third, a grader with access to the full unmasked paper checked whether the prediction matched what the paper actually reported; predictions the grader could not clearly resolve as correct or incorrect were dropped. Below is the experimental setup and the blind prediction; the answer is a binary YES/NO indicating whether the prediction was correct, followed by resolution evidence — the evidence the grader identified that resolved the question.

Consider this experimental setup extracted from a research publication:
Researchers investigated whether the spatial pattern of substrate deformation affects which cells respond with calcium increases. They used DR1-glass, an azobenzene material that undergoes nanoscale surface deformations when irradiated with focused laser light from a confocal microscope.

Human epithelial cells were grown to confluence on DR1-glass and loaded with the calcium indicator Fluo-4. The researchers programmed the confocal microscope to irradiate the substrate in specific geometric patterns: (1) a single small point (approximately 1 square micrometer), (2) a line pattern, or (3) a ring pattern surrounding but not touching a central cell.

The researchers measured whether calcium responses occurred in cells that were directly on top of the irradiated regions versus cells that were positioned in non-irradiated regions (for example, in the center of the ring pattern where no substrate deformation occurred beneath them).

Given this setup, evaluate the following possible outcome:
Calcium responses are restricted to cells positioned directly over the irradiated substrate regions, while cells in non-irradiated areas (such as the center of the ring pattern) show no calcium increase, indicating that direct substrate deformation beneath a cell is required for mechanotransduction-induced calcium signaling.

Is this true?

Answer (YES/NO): NO